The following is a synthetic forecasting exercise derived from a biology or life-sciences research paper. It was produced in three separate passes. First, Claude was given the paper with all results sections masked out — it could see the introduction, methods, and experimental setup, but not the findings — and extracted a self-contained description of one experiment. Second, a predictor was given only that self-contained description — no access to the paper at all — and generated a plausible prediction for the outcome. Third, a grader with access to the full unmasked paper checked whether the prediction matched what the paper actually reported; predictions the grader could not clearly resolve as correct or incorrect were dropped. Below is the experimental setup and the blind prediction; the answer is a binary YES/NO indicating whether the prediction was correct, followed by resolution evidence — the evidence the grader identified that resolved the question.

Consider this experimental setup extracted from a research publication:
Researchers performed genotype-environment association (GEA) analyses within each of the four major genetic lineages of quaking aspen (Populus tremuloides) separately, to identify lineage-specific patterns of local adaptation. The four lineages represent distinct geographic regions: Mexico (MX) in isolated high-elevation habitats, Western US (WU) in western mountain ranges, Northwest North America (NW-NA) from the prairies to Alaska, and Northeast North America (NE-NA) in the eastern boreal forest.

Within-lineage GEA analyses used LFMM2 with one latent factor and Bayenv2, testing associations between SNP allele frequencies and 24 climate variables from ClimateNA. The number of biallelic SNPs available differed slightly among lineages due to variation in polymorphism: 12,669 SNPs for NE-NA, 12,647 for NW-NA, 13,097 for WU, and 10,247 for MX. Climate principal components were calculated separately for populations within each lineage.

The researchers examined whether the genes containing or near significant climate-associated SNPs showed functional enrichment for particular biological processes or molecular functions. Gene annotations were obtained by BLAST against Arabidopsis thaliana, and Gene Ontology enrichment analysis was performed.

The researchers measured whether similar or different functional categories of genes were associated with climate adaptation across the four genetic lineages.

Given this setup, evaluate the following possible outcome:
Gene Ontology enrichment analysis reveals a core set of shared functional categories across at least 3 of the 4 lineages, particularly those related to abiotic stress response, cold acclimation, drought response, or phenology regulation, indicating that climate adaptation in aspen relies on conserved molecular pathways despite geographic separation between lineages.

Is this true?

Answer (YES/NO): NO